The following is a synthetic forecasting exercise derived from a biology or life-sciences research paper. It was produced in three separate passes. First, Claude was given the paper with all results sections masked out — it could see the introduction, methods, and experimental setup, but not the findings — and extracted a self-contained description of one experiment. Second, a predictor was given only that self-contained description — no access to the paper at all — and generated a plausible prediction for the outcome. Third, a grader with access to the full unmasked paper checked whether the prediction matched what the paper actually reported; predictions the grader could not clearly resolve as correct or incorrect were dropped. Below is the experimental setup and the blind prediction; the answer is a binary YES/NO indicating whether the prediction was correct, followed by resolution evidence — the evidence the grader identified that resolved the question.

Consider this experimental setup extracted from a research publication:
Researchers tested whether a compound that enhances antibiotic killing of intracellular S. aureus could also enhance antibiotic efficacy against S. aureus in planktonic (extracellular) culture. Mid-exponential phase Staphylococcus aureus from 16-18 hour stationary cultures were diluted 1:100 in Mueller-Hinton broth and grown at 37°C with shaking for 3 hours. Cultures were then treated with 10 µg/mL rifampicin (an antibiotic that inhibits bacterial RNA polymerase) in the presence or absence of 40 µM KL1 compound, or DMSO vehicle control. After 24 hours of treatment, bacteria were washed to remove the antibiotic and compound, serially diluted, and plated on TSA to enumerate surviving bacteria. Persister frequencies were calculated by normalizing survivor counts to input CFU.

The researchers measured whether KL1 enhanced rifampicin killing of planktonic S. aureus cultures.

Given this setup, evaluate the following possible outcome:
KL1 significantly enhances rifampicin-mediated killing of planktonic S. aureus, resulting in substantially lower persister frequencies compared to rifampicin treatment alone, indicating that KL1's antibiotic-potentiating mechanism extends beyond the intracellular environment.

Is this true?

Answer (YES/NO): NO